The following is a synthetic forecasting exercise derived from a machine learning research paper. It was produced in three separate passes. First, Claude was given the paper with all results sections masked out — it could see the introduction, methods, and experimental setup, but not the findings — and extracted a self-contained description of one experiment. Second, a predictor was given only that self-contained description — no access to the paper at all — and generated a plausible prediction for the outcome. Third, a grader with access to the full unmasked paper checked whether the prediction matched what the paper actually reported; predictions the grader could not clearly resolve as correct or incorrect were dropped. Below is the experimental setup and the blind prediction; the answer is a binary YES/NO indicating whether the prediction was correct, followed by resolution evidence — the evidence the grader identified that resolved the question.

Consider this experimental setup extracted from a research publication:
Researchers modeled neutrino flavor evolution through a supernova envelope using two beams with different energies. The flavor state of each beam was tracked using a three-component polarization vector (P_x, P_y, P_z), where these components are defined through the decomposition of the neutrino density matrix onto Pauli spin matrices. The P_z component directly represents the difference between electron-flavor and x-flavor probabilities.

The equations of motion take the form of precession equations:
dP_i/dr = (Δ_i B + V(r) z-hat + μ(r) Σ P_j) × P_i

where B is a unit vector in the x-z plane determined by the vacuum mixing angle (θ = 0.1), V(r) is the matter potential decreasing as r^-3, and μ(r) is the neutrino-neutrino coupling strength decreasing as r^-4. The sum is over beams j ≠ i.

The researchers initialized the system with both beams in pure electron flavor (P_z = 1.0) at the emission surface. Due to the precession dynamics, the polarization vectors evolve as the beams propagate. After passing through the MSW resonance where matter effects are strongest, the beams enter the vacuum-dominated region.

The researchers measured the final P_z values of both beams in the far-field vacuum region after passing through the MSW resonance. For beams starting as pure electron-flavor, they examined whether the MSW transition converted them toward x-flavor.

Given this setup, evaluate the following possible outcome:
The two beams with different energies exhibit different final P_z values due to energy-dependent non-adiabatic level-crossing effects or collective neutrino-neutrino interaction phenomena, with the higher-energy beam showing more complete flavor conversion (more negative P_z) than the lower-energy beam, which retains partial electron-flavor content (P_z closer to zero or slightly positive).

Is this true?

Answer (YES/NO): NO